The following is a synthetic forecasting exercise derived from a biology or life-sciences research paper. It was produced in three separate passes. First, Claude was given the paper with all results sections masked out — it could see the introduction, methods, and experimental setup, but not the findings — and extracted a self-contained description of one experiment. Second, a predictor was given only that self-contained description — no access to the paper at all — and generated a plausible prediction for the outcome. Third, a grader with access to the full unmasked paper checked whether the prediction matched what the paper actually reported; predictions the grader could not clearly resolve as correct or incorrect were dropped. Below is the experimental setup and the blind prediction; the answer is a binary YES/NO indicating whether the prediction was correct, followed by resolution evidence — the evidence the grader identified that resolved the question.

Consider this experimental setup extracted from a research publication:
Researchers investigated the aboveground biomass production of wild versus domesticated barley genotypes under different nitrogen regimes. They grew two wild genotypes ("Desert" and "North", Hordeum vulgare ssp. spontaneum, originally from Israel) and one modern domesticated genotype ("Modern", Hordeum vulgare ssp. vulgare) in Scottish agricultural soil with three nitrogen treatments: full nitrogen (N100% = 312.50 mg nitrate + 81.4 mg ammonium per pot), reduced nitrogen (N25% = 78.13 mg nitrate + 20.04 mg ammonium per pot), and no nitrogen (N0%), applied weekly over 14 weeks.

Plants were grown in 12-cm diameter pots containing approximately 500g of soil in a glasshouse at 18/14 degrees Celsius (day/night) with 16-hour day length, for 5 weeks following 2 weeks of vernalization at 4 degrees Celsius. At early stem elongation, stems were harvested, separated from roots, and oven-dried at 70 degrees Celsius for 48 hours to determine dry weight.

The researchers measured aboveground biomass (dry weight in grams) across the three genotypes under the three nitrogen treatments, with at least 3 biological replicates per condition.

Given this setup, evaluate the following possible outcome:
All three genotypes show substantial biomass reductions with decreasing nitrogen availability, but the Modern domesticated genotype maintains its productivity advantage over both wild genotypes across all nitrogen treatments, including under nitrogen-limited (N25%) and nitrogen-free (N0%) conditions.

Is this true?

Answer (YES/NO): NO